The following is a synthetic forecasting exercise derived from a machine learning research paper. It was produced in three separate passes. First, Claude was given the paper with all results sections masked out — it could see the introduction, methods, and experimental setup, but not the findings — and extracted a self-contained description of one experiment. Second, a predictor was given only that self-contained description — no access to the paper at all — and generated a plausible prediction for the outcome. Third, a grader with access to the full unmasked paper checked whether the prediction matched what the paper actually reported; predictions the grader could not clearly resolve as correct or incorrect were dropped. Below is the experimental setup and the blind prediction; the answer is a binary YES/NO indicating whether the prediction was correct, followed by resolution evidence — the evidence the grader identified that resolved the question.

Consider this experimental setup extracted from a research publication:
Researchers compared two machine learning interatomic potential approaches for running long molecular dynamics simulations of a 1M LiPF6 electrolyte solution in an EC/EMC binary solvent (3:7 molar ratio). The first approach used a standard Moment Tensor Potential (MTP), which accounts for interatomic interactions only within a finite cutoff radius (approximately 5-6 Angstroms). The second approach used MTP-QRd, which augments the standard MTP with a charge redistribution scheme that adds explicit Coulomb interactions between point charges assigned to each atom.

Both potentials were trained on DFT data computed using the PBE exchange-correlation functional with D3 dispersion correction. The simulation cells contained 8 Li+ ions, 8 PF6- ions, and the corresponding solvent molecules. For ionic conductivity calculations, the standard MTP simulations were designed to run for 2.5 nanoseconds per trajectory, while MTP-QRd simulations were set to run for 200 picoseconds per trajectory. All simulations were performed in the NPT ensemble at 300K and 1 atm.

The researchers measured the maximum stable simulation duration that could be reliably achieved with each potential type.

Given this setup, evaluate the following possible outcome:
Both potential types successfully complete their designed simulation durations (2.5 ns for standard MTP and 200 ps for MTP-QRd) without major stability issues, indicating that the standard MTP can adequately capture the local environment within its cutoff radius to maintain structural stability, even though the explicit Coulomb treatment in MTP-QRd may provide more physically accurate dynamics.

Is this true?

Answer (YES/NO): NO